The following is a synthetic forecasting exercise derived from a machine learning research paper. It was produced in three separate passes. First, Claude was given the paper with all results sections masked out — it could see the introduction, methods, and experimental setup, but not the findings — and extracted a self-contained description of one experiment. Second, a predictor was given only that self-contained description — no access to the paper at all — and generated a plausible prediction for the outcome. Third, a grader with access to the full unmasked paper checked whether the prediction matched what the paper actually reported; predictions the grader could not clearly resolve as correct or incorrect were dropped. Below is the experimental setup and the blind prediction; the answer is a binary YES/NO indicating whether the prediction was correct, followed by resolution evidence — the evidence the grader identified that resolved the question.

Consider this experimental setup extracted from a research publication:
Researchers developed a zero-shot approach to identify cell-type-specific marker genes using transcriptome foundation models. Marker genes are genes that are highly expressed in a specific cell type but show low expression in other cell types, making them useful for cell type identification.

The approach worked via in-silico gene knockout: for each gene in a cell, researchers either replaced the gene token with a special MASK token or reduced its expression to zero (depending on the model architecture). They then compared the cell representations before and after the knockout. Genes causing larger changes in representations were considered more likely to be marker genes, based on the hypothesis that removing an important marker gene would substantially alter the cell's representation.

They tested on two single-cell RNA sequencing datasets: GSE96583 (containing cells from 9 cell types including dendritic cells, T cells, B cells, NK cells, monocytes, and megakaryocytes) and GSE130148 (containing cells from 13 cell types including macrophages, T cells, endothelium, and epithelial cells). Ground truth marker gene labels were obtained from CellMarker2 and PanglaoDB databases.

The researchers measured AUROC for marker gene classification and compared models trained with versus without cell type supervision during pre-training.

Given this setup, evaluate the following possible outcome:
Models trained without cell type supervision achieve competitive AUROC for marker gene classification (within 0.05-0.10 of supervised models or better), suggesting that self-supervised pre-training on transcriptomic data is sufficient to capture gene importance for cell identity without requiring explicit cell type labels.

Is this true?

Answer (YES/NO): NO